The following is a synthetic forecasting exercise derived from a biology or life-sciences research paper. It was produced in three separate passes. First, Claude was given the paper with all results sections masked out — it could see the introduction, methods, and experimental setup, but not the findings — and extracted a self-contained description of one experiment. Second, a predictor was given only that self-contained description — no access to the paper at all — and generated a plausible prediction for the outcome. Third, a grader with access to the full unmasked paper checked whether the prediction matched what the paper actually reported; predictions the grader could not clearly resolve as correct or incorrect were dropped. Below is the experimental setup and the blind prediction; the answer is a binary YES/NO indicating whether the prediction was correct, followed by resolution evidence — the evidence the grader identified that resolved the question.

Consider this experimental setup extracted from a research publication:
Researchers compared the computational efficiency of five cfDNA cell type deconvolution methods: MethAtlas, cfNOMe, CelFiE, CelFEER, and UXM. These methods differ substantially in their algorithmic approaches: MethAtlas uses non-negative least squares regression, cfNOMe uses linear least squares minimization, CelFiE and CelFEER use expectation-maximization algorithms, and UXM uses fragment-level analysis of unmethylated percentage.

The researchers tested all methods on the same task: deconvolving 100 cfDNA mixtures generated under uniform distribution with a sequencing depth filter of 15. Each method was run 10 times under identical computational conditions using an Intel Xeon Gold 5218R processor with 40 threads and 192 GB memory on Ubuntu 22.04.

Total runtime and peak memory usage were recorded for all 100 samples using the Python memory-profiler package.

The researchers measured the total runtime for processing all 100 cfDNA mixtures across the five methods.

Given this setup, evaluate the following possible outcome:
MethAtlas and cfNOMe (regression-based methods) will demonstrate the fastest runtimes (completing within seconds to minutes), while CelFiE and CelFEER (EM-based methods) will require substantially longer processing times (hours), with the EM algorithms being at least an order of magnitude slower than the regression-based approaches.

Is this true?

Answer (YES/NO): NO